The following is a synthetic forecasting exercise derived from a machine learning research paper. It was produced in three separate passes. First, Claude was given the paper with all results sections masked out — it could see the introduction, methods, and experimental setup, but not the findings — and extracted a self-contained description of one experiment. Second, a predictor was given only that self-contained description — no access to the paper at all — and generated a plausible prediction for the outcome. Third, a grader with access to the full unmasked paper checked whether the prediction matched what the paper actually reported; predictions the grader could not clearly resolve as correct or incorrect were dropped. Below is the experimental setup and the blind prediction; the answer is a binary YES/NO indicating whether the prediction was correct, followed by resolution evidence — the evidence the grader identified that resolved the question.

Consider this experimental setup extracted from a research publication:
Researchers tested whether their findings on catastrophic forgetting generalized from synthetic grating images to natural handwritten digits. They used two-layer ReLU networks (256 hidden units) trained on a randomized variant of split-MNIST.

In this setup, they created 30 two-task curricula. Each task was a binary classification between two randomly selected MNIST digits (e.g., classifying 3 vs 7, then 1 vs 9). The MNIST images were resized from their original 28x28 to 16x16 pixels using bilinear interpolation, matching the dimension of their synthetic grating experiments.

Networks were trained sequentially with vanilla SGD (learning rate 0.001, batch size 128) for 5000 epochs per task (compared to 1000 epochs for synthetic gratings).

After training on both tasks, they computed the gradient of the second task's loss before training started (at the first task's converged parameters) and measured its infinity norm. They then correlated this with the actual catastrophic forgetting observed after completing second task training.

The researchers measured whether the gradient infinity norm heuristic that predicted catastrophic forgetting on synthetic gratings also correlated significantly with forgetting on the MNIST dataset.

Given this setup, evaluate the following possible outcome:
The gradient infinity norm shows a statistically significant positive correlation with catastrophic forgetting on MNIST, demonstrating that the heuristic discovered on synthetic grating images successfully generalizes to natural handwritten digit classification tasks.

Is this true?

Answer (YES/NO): YES